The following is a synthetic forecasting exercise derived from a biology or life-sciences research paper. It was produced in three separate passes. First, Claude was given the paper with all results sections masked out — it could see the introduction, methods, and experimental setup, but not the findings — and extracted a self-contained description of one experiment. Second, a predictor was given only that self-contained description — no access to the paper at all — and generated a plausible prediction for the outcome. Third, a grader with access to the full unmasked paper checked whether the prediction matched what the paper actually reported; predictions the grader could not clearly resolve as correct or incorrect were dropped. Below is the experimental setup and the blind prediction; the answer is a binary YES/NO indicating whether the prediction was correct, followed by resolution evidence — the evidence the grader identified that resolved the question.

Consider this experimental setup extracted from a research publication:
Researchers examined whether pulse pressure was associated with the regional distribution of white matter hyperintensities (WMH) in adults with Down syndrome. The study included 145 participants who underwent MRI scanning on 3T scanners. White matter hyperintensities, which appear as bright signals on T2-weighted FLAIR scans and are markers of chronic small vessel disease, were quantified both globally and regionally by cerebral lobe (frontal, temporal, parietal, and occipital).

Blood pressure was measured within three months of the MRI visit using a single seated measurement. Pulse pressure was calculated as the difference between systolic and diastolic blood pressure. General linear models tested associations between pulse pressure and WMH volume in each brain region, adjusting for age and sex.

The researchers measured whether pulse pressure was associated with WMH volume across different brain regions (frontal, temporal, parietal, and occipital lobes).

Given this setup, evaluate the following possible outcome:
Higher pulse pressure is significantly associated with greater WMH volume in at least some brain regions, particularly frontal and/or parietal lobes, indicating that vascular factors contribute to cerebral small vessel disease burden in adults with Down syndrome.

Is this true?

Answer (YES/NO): YES